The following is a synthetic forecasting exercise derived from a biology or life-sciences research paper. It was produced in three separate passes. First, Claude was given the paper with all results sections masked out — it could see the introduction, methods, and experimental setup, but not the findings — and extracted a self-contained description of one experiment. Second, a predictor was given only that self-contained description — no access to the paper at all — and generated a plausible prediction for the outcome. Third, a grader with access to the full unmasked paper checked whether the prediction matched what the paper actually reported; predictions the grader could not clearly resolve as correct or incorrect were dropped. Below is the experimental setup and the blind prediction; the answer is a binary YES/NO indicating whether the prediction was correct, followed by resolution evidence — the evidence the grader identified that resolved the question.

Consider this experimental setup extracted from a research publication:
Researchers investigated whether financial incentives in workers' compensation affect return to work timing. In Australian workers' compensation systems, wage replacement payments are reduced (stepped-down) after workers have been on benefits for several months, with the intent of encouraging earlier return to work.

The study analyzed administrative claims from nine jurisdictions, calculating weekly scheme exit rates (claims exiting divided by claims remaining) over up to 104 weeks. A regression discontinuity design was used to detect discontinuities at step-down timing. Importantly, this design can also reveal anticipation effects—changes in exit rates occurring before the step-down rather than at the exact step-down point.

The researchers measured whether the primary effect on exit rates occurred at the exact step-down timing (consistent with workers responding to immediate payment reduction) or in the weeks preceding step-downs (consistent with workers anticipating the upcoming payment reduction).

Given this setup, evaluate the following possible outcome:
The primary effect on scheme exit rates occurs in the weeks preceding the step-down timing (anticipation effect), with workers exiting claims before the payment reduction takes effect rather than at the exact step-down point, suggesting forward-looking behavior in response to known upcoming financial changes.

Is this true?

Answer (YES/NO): YES